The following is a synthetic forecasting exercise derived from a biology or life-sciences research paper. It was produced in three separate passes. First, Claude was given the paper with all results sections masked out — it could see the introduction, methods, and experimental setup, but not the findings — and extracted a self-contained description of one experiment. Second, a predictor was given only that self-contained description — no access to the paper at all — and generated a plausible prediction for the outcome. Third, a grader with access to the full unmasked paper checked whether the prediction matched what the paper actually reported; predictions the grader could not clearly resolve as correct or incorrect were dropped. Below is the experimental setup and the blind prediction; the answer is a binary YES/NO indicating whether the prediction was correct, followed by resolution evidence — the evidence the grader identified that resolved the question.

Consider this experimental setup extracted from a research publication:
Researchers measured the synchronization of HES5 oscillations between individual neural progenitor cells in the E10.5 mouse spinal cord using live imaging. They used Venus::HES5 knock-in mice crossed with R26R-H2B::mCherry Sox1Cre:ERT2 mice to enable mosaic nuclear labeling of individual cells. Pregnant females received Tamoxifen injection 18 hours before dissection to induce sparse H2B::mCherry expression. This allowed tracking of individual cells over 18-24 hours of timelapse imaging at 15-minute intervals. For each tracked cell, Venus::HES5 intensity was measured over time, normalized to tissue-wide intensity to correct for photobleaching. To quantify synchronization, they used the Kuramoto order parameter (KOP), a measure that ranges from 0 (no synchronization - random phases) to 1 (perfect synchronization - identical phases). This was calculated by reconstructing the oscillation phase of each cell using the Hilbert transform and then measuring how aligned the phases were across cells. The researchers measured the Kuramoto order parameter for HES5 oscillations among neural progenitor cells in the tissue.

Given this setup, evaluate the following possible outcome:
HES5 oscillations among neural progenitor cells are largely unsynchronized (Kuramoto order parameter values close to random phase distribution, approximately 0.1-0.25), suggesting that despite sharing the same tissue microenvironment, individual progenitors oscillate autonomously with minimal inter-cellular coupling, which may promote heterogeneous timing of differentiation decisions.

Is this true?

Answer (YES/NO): NO